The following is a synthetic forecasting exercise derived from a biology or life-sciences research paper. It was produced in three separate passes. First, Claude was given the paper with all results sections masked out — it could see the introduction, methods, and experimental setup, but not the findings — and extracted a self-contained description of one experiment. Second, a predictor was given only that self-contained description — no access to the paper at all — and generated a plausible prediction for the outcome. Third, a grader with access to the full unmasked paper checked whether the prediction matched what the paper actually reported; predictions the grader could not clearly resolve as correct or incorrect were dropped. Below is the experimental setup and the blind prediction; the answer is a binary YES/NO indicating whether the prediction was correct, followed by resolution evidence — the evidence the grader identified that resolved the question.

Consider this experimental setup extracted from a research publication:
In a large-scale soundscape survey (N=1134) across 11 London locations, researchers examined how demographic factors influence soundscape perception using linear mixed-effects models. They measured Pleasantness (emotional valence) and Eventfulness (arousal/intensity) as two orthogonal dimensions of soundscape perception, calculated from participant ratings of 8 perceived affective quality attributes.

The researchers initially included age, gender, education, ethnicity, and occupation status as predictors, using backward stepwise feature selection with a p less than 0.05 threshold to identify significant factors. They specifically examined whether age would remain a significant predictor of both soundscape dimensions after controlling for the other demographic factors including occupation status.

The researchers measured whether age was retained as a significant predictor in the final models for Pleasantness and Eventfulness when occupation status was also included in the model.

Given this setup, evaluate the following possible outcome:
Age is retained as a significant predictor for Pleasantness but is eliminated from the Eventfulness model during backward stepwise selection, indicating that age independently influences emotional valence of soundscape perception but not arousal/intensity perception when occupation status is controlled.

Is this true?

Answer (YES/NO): NO